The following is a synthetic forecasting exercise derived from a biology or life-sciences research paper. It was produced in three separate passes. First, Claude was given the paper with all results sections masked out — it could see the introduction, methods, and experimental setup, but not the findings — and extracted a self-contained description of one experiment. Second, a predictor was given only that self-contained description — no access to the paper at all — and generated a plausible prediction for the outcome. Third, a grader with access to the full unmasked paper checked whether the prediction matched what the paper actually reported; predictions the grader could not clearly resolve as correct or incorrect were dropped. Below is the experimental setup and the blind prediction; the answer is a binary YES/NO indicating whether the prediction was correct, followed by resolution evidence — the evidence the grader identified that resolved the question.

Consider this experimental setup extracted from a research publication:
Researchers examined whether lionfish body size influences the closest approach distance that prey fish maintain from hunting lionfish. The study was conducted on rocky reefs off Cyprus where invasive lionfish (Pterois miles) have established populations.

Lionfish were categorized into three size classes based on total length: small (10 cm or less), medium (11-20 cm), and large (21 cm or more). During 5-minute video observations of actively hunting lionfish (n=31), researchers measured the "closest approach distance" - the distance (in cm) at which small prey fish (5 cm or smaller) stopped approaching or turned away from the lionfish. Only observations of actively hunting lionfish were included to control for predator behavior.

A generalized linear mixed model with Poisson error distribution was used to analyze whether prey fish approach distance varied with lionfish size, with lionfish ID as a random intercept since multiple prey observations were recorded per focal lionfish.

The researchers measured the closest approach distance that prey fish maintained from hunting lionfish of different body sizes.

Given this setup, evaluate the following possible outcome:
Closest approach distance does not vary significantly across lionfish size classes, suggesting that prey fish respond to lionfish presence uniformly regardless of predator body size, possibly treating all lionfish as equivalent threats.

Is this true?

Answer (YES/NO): YES